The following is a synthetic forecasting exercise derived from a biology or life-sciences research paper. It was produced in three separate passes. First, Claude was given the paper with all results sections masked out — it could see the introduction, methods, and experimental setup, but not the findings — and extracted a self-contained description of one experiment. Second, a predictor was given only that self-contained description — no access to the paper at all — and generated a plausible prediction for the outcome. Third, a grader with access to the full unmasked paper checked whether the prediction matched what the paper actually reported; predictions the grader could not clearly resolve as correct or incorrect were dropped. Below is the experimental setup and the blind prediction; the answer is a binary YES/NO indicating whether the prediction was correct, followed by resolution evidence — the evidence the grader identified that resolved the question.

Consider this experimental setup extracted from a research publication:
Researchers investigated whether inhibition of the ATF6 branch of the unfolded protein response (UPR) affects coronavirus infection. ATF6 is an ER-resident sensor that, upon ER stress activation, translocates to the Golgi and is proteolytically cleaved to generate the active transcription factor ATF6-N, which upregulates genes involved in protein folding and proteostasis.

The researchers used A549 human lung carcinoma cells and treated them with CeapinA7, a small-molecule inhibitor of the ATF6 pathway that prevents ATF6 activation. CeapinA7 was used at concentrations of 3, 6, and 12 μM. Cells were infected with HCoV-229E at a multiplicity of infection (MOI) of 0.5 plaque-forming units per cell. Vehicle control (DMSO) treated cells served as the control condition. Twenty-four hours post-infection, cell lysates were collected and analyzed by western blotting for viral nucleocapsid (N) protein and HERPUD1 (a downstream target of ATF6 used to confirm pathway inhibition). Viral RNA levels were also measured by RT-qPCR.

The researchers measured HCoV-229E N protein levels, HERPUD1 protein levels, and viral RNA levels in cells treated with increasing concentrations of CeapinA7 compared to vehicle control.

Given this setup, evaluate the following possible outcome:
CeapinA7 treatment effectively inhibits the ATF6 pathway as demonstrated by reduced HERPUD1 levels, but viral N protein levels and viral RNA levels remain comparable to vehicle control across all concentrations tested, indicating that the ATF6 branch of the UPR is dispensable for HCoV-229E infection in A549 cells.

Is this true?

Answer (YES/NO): NO